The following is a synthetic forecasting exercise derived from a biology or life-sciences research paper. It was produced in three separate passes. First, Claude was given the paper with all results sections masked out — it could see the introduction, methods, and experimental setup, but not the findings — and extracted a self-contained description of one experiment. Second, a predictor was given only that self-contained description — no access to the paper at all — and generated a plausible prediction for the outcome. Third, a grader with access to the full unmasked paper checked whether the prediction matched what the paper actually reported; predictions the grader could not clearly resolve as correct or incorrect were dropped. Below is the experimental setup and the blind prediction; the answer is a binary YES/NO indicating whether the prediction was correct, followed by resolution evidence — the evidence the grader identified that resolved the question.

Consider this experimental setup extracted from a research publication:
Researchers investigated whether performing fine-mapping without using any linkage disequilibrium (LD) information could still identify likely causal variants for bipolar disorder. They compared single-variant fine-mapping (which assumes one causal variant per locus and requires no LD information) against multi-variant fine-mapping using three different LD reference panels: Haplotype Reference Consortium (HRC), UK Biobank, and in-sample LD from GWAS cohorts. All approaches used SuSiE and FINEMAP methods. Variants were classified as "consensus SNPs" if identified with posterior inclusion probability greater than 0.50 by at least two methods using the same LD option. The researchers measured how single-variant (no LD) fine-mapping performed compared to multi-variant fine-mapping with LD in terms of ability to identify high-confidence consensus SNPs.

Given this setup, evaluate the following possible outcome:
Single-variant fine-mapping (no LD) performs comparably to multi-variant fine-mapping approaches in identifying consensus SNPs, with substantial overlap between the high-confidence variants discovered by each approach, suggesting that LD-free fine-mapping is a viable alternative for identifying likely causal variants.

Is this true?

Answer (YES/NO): YES